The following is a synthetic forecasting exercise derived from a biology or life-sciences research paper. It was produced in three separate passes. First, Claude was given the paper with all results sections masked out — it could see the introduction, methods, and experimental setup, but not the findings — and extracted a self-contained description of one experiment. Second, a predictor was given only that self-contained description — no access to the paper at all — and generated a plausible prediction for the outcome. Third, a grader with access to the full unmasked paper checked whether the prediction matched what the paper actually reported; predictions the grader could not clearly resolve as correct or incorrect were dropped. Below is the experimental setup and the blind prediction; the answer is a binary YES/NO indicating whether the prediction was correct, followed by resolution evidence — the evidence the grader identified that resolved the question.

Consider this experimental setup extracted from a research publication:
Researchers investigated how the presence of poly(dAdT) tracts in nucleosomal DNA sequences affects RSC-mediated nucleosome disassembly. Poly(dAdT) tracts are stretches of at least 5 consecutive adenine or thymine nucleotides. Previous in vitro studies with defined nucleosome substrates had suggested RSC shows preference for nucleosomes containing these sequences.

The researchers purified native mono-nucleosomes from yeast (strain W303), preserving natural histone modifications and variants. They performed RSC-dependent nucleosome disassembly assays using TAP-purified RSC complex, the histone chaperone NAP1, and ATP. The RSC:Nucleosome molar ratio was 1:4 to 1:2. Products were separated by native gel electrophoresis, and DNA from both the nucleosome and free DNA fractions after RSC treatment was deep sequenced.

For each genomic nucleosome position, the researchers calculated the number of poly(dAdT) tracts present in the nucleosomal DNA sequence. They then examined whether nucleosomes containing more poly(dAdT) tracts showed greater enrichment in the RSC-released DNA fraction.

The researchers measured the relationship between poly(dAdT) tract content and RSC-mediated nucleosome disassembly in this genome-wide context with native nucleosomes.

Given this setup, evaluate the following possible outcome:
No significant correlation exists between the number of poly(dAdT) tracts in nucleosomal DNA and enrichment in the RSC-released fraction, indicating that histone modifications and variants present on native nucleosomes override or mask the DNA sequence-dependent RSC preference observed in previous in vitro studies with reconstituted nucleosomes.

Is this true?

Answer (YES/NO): NO